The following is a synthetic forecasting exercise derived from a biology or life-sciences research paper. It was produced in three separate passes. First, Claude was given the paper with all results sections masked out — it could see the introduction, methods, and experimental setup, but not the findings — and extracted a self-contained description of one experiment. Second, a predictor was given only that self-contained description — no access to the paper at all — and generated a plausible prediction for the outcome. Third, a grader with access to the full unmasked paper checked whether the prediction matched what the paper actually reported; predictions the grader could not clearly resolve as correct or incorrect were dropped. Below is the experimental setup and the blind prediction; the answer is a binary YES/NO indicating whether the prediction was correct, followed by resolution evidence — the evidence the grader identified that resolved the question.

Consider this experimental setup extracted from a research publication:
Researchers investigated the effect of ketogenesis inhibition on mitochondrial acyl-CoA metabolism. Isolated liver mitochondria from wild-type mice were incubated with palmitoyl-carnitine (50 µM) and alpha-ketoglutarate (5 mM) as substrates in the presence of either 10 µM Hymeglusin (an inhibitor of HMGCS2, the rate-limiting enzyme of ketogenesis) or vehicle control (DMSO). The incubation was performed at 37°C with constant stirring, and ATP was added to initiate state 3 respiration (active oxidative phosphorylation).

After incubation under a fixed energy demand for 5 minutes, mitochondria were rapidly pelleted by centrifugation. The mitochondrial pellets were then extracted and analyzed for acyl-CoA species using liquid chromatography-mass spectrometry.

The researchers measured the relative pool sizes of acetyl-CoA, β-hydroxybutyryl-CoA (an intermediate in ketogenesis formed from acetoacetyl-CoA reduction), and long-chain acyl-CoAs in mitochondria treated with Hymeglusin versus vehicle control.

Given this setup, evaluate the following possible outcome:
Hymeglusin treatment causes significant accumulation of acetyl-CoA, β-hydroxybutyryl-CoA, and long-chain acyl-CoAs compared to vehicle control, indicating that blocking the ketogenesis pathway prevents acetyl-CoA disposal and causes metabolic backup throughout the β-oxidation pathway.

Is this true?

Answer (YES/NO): NO